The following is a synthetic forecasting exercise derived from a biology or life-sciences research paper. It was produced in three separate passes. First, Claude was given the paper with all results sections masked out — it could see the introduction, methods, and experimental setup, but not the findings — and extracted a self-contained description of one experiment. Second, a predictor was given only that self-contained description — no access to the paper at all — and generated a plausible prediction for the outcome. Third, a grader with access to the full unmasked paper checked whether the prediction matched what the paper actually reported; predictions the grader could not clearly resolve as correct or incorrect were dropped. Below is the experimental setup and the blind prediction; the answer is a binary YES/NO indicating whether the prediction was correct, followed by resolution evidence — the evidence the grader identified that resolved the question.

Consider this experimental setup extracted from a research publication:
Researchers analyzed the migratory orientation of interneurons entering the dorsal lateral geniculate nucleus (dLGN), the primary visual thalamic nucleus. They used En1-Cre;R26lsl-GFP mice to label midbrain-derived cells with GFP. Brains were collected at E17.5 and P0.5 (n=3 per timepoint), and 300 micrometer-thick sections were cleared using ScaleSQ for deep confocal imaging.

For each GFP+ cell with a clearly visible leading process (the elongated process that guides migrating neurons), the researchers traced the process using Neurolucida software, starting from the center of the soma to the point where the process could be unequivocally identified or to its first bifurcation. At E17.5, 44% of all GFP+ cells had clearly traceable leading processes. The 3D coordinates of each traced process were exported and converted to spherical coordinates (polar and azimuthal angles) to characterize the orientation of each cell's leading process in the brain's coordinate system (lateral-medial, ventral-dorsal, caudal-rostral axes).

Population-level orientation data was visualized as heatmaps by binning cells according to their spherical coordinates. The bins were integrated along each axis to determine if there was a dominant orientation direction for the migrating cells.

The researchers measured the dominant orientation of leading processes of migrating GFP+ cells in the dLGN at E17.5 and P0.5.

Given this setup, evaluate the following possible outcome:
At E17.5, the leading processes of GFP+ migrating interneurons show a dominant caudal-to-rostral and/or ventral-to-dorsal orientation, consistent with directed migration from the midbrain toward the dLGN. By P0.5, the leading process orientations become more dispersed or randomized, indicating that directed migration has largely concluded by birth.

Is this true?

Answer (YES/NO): NO